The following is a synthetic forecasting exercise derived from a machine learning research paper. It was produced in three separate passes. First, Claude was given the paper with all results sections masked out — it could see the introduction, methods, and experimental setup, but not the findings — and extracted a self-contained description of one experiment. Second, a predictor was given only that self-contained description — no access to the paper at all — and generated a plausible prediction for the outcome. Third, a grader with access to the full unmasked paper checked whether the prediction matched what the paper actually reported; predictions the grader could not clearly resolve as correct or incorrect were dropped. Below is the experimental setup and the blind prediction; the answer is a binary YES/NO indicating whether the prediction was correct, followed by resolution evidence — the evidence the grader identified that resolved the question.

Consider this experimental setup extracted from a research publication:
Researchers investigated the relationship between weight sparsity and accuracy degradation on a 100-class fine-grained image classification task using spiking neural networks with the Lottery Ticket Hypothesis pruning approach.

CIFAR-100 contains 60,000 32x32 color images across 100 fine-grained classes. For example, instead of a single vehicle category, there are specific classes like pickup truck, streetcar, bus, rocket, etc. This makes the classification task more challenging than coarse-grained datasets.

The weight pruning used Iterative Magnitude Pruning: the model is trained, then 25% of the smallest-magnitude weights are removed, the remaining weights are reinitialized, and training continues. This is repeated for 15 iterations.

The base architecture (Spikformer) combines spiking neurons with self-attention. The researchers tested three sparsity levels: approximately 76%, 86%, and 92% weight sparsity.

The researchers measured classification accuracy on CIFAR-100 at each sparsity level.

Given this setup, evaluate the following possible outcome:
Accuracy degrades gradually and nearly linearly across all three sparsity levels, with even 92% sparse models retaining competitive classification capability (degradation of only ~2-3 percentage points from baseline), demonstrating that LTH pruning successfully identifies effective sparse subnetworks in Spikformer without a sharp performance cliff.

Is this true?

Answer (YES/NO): NO